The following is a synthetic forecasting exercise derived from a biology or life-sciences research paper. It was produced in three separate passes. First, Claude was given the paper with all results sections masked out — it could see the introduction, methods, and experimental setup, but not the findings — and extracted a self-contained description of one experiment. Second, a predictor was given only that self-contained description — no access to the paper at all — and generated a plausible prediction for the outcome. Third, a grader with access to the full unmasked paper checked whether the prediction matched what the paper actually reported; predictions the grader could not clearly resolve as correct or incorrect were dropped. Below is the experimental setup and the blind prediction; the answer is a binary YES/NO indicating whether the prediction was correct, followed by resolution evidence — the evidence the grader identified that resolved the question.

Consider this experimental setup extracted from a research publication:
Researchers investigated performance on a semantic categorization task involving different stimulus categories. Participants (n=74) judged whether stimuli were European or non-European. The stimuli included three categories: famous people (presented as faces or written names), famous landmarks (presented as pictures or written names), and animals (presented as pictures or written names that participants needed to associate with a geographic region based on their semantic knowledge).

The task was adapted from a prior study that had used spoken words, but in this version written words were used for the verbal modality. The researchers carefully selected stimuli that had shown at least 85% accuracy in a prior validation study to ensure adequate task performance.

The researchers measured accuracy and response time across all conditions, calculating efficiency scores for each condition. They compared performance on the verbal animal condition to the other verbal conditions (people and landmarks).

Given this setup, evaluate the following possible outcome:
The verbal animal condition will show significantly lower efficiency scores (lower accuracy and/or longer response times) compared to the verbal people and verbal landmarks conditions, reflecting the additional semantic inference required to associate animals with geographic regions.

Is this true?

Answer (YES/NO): YES